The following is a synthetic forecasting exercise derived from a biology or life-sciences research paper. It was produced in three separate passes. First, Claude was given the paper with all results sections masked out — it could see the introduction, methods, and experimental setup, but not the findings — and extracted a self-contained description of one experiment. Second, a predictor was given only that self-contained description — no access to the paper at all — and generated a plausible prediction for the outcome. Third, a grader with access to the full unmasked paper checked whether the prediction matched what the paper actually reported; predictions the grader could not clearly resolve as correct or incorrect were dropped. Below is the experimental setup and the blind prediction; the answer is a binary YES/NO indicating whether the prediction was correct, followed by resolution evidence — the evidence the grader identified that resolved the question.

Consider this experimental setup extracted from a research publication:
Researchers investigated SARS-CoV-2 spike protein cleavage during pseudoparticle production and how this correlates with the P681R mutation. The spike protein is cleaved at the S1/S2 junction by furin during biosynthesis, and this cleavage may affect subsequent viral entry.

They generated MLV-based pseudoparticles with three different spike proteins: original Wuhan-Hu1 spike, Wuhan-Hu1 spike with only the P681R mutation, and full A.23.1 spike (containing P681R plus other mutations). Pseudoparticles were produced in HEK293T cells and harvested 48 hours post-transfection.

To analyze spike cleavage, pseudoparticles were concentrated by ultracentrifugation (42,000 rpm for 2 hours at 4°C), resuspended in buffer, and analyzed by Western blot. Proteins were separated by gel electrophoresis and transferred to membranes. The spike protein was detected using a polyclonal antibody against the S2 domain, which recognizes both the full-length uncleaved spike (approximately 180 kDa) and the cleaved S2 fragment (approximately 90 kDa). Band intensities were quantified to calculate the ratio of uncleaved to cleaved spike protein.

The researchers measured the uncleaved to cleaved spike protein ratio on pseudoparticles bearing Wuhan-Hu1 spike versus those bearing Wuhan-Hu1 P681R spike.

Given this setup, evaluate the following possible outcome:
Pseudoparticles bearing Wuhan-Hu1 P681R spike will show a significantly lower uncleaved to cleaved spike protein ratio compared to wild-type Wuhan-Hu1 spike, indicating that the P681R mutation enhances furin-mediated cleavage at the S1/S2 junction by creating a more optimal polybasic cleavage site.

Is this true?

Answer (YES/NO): YES